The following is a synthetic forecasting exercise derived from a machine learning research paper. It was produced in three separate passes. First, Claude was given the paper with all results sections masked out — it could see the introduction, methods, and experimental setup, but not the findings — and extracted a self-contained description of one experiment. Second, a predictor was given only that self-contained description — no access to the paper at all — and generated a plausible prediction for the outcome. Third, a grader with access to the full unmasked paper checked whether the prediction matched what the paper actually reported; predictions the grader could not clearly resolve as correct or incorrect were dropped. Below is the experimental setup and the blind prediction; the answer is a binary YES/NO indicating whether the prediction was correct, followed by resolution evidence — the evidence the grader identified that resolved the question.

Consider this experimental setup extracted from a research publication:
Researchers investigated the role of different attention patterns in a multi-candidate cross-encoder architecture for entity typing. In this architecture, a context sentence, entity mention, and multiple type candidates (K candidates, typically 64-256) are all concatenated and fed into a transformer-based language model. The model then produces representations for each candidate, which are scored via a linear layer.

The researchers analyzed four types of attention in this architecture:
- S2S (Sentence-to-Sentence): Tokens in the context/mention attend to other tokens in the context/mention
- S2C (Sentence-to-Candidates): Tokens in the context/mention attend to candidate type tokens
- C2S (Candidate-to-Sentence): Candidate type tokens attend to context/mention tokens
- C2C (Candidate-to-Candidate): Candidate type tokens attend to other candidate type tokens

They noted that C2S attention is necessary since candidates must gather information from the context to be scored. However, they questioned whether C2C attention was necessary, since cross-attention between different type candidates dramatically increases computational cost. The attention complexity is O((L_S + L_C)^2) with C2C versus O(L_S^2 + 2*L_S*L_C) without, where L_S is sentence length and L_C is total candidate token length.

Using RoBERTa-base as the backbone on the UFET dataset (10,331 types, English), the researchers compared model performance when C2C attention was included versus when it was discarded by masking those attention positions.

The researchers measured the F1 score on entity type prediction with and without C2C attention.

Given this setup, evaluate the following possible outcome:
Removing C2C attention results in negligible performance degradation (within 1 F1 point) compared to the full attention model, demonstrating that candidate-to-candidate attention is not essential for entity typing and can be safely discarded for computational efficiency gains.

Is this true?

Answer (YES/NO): YES